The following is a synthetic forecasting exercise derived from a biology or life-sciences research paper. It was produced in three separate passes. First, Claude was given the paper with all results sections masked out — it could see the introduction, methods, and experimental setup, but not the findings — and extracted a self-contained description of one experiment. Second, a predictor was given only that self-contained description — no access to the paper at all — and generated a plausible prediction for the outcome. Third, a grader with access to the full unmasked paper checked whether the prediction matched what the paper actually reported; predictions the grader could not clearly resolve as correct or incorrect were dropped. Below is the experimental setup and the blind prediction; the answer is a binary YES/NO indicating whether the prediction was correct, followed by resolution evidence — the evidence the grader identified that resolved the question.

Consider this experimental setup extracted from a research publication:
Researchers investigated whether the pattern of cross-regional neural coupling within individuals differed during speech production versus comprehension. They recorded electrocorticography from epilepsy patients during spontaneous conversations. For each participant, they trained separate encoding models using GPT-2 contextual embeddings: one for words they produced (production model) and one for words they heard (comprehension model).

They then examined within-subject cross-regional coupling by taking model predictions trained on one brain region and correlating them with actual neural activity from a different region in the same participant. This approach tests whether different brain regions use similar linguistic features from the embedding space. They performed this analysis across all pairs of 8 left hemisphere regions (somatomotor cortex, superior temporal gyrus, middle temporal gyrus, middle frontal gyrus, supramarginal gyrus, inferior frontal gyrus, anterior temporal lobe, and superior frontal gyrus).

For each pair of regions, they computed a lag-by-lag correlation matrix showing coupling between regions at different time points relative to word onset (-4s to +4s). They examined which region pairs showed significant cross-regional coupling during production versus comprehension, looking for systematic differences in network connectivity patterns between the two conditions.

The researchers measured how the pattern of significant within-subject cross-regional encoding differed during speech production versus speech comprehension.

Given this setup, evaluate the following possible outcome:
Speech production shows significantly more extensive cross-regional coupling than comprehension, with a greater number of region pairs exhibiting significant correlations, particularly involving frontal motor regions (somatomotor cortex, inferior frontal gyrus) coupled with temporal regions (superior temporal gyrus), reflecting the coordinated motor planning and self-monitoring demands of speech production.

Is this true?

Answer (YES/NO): YES